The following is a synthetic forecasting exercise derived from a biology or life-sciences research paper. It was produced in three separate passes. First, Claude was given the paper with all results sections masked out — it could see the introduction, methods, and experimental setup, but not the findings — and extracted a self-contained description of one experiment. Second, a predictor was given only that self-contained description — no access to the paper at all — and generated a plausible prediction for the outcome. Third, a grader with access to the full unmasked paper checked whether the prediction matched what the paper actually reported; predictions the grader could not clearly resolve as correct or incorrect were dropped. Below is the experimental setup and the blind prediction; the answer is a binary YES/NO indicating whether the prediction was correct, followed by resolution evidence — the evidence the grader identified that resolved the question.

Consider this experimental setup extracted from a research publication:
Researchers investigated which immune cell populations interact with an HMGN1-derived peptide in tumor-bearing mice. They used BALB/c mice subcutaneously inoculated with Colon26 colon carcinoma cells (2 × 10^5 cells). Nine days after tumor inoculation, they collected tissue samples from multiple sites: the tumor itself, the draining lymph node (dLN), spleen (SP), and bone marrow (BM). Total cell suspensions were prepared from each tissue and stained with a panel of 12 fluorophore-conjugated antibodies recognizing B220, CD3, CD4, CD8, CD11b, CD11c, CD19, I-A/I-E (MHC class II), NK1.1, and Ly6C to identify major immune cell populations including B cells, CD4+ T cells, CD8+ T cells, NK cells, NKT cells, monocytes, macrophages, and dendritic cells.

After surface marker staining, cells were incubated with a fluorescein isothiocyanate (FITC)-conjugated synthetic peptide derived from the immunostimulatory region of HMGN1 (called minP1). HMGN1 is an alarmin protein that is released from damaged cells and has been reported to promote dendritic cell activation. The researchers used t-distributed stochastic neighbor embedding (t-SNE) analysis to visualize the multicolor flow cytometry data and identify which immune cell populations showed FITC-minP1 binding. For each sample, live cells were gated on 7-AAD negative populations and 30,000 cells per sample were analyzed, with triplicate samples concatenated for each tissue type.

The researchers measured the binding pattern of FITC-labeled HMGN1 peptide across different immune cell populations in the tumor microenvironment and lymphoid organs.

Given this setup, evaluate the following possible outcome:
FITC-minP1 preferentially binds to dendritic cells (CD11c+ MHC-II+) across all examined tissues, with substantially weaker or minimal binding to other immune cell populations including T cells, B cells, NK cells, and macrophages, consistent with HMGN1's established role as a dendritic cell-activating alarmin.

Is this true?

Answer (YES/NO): NO